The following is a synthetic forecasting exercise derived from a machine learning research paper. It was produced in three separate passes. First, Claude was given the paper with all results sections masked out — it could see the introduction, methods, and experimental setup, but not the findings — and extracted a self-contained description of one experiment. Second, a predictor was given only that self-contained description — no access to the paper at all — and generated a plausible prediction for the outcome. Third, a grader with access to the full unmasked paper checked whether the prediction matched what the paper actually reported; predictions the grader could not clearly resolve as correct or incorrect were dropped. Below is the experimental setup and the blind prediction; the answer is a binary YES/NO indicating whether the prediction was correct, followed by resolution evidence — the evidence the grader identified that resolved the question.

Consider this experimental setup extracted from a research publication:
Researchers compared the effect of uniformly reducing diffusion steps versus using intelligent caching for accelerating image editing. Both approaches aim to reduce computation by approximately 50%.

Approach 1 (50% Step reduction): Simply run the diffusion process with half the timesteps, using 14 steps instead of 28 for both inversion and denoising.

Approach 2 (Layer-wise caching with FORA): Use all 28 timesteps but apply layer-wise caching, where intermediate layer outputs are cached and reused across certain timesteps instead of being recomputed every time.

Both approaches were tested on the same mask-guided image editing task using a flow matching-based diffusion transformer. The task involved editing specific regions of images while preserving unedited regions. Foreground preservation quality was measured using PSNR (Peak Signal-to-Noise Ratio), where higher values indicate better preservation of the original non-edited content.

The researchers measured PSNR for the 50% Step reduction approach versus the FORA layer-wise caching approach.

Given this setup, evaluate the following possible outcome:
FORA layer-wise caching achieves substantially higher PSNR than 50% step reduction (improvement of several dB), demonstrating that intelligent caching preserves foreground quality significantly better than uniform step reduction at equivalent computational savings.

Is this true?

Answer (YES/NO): YES